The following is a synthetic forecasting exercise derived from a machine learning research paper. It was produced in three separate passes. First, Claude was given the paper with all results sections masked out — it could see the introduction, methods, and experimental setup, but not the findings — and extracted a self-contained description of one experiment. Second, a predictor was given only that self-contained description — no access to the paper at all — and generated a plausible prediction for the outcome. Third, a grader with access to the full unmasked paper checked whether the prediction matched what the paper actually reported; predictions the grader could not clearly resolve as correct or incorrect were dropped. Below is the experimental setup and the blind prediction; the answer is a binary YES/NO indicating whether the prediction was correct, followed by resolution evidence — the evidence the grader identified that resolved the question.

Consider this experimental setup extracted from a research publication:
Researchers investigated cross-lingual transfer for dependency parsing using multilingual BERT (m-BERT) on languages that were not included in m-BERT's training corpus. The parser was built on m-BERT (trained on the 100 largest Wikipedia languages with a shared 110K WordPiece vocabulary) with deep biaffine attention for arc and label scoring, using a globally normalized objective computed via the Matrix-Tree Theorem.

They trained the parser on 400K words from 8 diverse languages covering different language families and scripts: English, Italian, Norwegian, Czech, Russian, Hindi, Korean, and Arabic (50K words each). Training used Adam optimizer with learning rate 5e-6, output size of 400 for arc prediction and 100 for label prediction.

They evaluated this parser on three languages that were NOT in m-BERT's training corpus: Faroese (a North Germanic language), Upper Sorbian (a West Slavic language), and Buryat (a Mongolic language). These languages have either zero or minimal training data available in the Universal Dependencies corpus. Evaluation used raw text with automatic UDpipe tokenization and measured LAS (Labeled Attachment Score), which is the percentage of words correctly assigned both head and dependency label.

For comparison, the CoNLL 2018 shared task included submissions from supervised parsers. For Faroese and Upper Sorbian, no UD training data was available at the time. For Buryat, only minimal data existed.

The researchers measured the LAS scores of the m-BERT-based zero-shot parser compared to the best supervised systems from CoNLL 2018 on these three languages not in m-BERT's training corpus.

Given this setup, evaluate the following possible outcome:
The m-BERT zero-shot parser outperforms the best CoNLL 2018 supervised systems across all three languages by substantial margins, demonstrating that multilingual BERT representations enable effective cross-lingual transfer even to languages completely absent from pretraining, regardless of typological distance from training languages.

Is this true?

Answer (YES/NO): NO